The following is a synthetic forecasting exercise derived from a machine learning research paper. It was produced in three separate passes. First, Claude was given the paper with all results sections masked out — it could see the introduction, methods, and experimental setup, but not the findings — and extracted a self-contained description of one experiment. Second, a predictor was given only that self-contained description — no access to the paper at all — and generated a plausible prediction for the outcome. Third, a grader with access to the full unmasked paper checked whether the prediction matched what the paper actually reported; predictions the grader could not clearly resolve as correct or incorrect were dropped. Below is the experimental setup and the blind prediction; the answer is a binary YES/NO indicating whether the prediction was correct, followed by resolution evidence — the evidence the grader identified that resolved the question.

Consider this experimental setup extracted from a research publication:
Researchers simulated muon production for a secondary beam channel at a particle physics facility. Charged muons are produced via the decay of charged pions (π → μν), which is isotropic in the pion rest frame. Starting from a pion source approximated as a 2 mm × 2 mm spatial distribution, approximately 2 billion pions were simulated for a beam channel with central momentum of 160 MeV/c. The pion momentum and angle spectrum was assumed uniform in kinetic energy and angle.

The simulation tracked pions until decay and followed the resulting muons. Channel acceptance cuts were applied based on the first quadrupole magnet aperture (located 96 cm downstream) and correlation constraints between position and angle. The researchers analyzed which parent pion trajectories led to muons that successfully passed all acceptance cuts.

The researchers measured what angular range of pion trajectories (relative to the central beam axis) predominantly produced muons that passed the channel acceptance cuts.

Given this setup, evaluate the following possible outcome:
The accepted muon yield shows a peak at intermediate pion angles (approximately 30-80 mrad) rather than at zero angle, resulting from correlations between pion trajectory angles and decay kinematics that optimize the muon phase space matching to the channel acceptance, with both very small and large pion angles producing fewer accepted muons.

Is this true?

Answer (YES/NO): NO